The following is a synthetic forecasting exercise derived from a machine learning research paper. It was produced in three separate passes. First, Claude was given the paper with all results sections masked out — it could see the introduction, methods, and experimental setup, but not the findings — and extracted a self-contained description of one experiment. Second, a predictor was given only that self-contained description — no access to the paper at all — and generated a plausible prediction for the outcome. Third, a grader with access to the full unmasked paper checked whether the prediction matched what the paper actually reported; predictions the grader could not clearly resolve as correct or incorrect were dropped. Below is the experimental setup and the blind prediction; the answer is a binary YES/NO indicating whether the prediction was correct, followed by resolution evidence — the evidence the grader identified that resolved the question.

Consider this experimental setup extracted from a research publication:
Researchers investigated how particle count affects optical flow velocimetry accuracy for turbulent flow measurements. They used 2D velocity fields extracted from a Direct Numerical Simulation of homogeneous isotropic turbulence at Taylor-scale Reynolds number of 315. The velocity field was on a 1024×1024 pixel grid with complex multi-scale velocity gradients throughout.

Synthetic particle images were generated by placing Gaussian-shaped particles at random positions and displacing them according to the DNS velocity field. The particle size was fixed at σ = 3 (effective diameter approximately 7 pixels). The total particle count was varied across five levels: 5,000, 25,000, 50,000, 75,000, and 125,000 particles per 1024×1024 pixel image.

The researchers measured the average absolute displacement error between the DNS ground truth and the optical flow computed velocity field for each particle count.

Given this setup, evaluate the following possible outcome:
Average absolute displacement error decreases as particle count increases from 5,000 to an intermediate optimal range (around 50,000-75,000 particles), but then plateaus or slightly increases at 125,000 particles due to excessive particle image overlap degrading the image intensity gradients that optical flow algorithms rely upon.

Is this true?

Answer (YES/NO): NO